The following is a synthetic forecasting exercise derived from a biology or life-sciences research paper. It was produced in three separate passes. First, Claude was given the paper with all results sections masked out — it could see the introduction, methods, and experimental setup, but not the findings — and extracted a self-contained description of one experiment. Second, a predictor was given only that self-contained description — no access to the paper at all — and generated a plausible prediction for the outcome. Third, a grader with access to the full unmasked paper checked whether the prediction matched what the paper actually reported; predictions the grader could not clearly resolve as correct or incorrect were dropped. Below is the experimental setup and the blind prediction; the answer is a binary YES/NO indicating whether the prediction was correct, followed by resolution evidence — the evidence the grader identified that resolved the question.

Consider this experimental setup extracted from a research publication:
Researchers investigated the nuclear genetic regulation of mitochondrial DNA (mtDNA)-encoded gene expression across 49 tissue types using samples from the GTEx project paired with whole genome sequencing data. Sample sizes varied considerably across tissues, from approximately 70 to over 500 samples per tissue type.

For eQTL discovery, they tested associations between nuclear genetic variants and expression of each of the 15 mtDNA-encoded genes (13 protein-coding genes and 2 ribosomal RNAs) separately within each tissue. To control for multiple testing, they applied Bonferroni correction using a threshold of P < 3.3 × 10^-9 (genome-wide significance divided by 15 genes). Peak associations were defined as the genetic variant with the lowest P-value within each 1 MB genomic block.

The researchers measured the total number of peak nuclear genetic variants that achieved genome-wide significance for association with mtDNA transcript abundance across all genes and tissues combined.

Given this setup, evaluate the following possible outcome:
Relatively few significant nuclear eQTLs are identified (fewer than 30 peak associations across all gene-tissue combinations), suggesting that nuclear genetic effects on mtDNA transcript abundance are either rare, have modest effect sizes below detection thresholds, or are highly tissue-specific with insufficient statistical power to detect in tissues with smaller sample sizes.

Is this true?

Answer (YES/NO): YES